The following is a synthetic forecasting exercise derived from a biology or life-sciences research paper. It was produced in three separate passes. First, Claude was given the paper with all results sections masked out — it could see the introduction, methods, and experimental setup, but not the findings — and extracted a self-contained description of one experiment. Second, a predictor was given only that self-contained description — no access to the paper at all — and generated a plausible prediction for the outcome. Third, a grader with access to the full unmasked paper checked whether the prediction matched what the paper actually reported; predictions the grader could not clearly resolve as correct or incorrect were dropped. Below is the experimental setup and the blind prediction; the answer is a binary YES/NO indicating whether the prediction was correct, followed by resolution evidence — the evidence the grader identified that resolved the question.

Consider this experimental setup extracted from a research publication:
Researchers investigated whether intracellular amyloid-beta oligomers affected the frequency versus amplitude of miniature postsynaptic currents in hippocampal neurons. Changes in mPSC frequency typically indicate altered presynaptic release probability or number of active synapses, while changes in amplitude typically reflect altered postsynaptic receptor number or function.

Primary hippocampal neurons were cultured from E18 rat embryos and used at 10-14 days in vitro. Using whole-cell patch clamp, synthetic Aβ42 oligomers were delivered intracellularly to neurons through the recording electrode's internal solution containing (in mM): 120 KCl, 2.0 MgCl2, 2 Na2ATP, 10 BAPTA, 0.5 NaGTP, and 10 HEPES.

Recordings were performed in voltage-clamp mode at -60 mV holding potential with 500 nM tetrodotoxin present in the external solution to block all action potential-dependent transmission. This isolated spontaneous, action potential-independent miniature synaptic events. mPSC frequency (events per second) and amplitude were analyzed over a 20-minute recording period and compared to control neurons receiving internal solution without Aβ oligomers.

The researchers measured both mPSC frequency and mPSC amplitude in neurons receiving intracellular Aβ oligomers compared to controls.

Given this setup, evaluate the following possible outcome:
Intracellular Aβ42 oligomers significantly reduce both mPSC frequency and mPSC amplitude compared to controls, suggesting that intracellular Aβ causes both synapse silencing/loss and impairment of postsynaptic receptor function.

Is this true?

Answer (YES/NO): NO